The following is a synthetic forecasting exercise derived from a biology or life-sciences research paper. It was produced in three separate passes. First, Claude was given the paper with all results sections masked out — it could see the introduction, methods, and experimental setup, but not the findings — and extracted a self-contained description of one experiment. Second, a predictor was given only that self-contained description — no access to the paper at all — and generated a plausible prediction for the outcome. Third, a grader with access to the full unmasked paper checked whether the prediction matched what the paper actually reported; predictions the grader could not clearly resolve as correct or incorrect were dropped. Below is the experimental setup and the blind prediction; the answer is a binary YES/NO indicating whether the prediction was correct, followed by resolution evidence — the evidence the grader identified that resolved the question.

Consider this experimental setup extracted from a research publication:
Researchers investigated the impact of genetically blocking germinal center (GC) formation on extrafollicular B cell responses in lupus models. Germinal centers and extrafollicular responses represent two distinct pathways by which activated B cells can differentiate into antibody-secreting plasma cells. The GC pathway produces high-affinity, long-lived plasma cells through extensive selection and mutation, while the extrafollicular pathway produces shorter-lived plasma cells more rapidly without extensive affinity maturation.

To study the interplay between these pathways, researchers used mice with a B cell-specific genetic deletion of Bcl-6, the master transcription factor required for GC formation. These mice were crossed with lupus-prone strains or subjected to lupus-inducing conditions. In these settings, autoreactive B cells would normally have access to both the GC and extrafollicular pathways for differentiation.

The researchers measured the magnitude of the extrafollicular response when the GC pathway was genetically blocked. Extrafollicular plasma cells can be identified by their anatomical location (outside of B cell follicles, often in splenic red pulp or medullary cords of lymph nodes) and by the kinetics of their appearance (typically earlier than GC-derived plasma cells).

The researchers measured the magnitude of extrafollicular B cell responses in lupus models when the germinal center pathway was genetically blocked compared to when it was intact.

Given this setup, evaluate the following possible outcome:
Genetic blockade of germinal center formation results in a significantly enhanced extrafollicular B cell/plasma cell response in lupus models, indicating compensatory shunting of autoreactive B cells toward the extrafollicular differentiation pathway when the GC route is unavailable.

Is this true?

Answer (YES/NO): YES